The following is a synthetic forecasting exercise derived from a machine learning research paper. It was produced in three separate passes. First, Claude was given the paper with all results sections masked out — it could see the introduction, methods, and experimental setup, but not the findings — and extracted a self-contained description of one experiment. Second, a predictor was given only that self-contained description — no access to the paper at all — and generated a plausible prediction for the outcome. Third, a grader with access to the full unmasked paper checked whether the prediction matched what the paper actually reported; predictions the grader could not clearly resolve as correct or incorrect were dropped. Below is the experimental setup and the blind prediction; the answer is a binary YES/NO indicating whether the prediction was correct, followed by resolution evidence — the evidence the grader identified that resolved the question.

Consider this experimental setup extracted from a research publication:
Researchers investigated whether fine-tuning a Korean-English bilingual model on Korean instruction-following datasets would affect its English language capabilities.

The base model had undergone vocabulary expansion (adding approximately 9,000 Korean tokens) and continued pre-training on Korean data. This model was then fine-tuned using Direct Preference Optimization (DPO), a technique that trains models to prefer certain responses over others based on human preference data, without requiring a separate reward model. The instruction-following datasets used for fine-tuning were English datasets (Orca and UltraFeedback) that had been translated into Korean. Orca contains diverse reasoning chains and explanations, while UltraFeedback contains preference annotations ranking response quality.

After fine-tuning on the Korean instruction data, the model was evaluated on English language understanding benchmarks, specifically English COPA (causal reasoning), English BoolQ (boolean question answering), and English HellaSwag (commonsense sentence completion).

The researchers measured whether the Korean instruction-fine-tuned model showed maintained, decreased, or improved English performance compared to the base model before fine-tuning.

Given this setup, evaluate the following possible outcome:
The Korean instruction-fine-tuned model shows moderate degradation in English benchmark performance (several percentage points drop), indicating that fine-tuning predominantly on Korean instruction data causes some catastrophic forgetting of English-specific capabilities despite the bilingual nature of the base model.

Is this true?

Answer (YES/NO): NO